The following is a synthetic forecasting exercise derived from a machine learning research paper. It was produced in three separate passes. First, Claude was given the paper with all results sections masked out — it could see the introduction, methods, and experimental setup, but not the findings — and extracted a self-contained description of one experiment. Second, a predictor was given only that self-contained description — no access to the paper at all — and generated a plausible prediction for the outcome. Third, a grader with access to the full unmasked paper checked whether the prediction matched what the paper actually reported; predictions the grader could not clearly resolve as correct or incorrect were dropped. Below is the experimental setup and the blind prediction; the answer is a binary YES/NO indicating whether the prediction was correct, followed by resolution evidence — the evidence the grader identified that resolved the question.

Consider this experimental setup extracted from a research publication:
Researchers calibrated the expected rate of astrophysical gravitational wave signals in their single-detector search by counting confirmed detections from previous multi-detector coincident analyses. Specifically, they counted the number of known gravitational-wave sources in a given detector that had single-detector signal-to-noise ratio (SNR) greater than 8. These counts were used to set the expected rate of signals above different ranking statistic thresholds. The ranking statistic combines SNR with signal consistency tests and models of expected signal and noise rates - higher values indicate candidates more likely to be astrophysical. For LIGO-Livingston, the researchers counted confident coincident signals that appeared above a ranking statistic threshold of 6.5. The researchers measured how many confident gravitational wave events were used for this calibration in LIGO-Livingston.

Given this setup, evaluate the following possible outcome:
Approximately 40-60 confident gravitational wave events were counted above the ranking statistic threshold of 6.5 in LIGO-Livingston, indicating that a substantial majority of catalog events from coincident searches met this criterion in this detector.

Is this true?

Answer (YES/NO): NO